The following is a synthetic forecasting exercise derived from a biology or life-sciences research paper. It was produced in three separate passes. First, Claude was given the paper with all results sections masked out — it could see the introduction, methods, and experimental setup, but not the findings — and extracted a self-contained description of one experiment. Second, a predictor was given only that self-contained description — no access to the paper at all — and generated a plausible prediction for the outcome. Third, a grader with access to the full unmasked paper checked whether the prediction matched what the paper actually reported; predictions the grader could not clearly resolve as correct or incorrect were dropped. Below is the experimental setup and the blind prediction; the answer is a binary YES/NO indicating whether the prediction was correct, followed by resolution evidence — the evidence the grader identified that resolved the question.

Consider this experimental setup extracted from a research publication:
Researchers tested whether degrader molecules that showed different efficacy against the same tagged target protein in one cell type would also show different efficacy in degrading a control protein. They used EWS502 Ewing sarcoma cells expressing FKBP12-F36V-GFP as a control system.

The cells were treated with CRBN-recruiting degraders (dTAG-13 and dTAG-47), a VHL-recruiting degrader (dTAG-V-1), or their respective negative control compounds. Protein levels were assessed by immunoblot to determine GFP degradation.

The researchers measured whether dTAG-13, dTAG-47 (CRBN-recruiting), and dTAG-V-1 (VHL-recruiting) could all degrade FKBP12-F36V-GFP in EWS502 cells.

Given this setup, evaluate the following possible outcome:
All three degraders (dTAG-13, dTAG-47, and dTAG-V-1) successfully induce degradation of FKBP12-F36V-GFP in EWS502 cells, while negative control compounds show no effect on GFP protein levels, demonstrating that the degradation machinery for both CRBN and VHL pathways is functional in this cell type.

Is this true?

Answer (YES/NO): NO